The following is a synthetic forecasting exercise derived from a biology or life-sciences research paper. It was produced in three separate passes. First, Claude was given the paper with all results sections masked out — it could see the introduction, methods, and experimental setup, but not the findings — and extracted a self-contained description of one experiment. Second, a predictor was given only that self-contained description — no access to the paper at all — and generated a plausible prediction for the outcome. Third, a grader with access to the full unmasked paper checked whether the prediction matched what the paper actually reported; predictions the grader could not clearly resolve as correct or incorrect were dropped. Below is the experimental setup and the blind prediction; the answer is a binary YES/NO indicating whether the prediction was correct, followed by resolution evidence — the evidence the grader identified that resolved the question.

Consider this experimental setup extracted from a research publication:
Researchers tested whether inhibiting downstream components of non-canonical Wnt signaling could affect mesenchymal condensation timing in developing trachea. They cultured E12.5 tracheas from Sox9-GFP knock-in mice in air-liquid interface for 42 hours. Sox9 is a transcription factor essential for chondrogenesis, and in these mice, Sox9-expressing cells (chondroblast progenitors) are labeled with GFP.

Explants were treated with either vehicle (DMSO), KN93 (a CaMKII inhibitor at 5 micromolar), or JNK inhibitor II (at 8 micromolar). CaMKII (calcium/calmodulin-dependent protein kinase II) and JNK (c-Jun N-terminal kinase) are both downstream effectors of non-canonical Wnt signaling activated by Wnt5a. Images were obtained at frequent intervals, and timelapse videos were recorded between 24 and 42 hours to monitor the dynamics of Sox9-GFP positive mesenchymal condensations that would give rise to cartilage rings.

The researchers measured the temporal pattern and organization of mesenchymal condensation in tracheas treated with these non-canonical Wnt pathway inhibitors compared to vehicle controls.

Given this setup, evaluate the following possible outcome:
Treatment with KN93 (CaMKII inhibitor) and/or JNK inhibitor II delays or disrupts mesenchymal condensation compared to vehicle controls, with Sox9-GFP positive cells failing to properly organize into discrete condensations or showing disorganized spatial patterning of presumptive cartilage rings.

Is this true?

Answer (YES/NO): NO